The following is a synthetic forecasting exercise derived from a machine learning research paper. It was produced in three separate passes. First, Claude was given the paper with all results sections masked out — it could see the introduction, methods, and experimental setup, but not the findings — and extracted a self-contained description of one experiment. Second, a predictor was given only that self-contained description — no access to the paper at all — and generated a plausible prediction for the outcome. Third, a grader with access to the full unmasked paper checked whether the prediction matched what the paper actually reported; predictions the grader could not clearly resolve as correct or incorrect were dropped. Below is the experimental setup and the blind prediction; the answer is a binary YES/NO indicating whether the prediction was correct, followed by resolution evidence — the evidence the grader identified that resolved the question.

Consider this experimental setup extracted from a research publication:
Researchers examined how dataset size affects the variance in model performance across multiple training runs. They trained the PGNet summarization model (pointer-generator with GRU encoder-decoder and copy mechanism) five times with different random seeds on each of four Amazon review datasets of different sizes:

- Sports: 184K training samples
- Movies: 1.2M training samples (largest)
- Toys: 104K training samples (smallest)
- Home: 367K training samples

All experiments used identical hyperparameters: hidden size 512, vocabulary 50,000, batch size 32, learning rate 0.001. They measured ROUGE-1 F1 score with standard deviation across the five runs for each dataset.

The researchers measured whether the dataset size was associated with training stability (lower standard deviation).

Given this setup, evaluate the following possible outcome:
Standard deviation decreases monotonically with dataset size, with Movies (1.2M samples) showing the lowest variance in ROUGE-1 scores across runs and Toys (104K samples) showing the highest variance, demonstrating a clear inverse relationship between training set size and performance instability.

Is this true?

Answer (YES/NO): YES